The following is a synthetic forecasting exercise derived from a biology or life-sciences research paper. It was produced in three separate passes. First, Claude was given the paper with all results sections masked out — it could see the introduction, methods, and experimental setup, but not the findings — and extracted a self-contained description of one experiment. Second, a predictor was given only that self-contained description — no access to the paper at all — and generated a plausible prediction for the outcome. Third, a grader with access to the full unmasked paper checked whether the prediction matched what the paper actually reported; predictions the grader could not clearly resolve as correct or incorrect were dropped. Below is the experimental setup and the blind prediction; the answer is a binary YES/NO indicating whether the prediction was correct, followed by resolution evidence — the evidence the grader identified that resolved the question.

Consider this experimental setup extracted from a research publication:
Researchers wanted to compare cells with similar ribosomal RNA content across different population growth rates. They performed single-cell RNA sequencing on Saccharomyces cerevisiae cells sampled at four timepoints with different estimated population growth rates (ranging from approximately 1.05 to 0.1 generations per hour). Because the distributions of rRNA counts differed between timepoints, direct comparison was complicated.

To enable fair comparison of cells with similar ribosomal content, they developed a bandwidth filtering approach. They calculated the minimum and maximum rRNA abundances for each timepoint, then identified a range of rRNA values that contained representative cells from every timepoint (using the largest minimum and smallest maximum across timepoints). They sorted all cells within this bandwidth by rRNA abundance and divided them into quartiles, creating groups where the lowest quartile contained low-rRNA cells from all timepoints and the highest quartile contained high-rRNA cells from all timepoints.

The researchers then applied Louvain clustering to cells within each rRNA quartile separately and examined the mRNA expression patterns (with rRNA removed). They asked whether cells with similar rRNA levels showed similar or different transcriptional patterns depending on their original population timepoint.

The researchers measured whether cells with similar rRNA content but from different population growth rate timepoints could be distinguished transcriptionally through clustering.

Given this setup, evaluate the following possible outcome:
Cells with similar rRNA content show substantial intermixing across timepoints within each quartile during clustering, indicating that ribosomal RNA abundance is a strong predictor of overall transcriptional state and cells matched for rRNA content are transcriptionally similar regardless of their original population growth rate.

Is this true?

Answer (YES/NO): NO